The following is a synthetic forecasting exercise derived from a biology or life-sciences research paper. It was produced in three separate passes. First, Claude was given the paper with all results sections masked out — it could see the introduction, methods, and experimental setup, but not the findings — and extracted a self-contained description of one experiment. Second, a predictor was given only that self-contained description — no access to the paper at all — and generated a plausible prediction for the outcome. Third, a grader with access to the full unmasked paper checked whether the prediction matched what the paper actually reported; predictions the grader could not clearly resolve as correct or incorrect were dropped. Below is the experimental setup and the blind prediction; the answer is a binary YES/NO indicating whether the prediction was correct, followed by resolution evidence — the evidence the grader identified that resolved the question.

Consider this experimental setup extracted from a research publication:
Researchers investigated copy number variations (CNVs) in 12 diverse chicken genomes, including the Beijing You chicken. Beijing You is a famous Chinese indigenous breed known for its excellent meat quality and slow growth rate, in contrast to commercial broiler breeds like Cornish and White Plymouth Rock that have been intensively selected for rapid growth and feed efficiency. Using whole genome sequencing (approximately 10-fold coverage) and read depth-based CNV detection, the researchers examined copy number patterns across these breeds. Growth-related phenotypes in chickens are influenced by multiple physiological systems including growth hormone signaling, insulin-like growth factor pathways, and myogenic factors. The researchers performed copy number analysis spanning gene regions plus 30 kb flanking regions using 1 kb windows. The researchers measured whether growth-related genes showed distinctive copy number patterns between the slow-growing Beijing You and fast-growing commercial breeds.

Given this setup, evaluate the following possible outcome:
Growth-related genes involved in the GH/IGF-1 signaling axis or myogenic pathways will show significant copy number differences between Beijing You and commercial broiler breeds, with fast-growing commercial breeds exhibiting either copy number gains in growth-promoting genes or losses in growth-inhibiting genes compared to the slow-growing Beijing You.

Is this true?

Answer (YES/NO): NO